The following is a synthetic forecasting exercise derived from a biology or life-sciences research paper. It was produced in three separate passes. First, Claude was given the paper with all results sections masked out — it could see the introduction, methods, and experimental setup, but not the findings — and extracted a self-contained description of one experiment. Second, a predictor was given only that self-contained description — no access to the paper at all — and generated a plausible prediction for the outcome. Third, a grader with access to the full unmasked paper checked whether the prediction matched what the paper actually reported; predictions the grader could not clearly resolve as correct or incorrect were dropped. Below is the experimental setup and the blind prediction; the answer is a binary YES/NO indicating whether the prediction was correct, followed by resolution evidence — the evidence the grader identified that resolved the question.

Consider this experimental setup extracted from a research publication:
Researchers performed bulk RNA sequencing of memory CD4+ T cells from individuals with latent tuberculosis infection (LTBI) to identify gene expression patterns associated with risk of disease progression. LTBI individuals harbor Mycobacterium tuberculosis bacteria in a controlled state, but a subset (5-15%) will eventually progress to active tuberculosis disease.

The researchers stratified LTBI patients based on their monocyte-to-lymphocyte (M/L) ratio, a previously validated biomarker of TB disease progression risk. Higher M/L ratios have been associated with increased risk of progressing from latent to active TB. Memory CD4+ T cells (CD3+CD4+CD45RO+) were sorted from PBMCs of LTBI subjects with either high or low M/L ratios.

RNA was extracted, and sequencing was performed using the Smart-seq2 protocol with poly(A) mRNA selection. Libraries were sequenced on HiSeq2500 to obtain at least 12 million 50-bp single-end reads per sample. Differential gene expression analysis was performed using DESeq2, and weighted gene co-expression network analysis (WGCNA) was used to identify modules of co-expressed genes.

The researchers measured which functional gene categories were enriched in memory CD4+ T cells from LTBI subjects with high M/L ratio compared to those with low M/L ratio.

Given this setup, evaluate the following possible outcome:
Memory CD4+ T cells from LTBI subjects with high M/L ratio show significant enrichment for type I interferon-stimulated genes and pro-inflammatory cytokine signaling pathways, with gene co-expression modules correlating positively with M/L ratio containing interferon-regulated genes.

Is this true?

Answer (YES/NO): NO